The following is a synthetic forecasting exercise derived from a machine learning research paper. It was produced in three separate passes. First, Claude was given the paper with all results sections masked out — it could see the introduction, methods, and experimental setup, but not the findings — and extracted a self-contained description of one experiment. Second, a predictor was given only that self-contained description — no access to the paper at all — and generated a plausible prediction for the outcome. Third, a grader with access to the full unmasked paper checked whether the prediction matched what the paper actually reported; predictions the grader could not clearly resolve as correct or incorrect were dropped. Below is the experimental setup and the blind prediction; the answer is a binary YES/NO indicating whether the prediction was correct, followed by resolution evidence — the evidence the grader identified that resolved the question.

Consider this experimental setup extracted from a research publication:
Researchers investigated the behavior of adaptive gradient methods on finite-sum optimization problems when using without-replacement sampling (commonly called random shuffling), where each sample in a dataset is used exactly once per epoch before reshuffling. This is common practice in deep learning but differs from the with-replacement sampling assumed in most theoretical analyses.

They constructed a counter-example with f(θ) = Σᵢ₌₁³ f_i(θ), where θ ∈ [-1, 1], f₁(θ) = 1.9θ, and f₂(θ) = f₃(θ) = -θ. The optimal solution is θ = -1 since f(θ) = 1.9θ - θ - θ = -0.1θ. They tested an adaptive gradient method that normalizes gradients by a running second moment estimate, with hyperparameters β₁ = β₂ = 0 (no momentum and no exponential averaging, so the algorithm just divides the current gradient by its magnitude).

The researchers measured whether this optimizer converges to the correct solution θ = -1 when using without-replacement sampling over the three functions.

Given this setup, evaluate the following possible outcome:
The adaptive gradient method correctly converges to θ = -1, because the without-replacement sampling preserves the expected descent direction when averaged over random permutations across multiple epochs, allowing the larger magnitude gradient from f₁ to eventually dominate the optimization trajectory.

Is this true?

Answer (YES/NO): NO